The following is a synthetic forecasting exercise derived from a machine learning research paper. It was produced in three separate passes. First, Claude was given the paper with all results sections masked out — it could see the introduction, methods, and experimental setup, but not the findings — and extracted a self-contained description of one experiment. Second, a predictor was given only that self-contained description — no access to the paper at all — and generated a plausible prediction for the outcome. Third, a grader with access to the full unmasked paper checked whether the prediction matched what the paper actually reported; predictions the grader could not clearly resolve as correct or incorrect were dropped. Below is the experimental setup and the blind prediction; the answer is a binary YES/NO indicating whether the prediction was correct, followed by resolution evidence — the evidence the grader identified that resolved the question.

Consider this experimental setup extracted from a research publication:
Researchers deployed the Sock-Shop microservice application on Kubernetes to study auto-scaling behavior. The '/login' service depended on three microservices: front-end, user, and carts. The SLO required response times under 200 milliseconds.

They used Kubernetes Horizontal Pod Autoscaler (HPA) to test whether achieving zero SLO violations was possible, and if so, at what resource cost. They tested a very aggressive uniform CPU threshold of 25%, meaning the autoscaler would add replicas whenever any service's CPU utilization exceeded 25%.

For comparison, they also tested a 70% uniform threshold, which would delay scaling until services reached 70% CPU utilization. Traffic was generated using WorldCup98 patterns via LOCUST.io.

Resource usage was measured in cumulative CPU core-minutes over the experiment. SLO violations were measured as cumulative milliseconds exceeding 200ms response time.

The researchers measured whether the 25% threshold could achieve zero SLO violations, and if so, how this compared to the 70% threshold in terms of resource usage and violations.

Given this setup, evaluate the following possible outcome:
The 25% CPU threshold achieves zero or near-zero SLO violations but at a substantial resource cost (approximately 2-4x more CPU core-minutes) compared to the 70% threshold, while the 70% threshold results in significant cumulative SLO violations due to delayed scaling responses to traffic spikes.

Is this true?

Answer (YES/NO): YES